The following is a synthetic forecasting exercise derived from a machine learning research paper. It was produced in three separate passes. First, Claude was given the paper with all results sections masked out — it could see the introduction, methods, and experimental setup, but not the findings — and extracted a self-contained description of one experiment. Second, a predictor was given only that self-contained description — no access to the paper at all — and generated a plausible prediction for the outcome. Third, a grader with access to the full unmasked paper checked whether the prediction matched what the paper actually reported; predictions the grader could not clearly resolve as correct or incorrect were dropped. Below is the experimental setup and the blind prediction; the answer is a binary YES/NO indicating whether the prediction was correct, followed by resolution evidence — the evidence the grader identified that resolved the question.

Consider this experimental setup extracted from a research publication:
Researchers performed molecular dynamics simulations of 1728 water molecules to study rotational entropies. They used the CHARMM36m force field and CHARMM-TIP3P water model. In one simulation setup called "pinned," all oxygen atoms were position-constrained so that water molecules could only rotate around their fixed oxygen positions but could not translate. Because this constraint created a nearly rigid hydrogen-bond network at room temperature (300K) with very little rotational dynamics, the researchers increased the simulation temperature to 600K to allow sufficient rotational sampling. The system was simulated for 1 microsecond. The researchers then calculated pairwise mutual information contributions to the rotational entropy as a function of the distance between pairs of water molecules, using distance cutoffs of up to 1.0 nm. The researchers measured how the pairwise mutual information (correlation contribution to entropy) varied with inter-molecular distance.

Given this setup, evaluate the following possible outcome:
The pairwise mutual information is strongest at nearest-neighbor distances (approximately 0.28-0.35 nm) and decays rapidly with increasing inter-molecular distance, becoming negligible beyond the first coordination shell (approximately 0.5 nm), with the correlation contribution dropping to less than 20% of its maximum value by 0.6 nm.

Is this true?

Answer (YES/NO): NO